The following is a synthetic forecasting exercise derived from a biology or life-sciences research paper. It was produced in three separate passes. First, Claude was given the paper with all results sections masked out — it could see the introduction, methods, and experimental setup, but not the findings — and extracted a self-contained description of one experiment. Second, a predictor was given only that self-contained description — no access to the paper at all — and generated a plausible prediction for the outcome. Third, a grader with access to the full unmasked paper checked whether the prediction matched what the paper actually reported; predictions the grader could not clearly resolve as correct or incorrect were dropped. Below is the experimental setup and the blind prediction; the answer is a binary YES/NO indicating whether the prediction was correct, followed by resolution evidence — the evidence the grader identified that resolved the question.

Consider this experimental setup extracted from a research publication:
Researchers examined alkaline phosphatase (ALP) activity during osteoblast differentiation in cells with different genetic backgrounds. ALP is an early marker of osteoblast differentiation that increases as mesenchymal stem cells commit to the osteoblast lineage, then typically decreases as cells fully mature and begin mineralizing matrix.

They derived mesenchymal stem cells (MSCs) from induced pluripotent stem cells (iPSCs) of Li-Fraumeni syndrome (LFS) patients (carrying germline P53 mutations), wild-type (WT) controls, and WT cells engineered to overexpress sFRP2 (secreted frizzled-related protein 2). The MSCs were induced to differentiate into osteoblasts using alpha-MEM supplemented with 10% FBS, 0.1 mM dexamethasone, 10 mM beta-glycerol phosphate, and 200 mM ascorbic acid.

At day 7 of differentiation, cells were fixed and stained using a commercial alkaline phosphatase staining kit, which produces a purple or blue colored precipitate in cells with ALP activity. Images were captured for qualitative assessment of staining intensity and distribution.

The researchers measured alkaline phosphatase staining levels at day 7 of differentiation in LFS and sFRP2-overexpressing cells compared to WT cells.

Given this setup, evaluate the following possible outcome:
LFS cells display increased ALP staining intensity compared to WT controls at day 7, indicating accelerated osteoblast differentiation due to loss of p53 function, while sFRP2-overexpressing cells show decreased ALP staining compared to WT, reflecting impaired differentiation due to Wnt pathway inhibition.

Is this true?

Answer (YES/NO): NO